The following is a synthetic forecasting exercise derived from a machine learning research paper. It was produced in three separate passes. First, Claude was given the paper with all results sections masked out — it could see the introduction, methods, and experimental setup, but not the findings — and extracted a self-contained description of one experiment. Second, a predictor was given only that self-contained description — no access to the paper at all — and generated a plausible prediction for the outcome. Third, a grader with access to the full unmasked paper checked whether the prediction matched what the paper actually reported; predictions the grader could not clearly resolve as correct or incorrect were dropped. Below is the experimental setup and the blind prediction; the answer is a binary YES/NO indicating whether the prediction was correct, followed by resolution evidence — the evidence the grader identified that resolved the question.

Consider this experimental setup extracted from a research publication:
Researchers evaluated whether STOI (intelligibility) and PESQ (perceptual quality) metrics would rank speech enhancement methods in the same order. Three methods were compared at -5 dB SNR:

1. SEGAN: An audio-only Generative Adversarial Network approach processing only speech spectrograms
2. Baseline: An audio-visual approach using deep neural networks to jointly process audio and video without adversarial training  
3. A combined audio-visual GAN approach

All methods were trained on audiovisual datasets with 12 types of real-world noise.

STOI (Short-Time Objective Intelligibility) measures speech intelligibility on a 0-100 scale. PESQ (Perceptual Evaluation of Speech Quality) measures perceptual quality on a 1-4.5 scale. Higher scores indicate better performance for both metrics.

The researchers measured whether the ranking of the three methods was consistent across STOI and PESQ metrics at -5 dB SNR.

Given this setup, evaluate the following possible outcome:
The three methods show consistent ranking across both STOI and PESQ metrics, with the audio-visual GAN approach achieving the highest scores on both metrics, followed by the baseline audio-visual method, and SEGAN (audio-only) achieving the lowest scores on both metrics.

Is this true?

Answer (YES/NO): YES